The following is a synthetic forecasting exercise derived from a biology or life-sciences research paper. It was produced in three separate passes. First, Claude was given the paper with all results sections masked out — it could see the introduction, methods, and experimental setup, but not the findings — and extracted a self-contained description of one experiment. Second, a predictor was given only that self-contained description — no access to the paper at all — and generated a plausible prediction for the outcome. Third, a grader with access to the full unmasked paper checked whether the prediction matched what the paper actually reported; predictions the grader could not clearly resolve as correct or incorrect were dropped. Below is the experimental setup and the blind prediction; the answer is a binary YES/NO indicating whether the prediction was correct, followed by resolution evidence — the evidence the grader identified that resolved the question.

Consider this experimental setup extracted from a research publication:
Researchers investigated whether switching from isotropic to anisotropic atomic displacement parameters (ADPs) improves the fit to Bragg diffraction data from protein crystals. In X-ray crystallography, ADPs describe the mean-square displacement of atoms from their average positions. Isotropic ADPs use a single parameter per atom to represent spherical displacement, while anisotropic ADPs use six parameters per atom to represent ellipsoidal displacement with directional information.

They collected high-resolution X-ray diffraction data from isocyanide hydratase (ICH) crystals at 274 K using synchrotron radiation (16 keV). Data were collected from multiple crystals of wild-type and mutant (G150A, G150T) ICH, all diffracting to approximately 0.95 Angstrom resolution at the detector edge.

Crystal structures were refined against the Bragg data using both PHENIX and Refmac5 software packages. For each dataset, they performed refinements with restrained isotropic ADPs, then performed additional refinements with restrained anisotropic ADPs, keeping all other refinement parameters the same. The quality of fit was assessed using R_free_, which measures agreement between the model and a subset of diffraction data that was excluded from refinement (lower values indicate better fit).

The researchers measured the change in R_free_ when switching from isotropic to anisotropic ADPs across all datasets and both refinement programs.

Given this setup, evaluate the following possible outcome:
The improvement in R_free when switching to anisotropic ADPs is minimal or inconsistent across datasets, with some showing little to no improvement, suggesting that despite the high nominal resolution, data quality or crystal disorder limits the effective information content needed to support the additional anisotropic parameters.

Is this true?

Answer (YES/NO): NO